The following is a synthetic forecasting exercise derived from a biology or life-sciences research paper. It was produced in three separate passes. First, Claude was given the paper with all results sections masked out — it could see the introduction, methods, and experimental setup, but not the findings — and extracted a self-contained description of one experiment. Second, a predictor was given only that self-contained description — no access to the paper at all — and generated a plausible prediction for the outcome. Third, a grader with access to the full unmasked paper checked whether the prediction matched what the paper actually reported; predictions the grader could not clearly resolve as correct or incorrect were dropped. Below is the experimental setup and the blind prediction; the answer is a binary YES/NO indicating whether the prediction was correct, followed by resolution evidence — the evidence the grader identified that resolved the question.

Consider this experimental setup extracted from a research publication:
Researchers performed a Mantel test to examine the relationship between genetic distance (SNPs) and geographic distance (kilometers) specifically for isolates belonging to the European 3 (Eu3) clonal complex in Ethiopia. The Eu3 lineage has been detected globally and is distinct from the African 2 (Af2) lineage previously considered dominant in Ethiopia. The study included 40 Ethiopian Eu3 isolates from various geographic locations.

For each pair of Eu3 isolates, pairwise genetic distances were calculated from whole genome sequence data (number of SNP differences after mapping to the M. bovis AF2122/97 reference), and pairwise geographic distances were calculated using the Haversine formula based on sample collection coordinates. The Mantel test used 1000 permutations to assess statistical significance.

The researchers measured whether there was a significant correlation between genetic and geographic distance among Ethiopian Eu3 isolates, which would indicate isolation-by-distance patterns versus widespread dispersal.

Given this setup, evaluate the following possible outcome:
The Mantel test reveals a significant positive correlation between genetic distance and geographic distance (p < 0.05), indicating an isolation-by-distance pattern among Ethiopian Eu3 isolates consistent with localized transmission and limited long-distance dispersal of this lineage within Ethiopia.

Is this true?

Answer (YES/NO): NO